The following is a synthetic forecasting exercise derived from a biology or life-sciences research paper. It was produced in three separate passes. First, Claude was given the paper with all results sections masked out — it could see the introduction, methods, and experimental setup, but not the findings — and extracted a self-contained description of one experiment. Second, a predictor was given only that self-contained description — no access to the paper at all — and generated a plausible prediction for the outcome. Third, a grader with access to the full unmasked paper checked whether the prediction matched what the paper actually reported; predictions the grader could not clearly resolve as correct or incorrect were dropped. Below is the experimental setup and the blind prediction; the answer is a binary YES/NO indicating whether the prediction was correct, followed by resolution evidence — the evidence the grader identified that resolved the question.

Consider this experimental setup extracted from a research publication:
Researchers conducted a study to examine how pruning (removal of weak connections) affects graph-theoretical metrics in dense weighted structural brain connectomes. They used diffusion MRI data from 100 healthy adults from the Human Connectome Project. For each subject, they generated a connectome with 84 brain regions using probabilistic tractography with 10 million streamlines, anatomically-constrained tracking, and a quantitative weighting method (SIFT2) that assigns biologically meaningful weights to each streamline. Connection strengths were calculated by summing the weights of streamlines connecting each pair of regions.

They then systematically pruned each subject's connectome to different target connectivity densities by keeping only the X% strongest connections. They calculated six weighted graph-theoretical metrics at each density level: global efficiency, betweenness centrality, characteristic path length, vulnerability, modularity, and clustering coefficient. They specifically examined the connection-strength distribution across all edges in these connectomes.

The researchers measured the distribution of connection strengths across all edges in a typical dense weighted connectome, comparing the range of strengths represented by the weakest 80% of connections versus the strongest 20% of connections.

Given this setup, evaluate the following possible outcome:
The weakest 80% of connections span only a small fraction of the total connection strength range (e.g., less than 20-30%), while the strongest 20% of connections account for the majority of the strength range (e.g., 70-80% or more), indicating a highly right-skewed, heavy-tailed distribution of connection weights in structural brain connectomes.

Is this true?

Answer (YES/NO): YES